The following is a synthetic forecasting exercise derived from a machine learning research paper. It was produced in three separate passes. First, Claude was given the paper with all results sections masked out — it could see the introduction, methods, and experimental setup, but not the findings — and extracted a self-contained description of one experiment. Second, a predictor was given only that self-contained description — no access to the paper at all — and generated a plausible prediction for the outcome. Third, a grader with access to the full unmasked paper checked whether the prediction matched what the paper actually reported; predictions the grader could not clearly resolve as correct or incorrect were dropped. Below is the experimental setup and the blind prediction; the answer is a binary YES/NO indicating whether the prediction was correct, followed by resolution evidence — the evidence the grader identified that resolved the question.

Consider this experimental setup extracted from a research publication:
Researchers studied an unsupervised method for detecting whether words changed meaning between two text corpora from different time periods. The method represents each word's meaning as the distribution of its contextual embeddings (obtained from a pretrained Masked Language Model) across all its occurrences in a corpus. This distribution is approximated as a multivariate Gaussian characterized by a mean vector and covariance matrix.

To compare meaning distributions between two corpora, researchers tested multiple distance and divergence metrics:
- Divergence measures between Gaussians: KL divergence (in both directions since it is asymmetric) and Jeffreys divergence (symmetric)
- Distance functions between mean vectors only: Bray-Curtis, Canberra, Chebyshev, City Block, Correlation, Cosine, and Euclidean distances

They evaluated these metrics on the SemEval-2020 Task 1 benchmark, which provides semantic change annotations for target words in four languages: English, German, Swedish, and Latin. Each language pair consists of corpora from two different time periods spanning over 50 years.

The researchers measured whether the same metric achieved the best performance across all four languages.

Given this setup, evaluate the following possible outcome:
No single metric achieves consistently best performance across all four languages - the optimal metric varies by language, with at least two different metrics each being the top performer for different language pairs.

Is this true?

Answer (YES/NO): YES